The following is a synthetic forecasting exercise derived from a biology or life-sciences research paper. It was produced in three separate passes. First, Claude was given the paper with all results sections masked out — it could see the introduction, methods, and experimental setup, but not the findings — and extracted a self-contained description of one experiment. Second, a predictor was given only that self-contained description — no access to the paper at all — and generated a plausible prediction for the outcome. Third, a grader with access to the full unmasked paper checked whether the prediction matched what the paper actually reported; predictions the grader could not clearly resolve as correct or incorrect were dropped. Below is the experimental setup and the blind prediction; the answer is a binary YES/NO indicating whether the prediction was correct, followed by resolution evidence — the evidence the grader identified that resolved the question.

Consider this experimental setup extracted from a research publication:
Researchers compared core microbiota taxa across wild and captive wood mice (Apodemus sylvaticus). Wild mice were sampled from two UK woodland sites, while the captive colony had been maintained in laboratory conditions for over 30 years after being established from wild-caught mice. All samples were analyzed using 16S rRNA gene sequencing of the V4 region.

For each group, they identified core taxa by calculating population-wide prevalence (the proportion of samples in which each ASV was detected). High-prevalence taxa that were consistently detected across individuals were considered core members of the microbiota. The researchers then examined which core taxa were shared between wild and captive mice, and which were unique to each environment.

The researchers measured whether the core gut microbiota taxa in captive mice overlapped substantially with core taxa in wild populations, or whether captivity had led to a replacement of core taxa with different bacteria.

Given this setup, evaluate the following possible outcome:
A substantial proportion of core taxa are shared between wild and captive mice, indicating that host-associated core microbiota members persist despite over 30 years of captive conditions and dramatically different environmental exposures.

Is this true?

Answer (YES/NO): YES